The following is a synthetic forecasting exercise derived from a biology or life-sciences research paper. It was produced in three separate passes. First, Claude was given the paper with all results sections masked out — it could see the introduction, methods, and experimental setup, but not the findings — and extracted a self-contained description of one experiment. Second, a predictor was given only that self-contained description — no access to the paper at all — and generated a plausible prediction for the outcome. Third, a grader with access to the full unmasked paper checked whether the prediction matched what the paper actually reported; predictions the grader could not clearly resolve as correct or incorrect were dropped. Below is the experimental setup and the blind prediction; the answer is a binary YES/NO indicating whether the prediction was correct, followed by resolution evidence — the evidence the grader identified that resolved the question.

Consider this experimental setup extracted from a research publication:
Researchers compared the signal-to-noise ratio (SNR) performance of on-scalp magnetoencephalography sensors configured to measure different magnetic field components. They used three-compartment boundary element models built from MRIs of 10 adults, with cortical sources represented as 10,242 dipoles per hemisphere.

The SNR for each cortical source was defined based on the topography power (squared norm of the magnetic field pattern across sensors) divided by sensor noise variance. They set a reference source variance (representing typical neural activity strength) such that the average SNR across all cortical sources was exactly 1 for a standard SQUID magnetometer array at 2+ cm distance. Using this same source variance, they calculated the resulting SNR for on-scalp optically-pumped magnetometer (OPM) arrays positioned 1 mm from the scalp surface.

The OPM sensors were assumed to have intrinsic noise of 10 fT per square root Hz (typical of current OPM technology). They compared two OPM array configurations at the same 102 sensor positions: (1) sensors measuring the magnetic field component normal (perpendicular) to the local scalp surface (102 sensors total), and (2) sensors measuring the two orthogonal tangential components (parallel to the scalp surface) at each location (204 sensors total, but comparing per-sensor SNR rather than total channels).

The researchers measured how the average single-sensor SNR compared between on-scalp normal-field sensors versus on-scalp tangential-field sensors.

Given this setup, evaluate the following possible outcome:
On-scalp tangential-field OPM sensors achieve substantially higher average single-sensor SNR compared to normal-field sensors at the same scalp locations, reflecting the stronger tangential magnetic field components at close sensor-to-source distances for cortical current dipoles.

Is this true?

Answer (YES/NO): NO